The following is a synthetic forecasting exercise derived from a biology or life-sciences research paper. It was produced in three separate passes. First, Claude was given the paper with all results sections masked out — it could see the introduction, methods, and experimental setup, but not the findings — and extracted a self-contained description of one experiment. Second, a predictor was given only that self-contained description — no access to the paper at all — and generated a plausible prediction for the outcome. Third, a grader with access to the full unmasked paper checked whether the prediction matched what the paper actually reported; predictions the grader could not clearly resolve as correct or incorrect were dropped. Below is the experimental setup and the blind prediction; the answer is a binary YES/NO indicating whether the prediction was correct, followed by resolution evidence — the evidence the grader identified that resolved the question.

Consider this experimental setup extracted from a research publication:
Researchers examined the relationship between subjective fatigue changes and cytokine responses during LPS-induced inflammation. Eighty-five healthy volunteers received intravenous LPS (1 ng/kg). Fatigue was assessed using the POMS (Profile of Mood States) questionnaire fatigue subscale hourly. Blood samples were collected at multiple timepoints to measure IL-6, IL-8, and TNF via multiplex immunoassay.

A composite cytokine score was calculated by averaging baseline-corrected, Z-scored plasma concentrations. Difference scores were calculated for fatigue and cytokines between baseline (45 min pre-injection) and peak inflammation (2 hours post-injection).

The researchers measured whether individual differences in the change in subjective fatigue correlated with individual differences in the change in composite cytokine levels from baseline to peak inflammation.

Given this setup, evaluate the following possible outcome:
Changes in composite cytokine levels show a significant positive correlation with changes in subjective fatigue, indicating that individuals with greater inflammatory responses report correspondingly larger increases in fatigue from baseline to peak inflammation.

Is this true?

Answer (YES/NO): NO